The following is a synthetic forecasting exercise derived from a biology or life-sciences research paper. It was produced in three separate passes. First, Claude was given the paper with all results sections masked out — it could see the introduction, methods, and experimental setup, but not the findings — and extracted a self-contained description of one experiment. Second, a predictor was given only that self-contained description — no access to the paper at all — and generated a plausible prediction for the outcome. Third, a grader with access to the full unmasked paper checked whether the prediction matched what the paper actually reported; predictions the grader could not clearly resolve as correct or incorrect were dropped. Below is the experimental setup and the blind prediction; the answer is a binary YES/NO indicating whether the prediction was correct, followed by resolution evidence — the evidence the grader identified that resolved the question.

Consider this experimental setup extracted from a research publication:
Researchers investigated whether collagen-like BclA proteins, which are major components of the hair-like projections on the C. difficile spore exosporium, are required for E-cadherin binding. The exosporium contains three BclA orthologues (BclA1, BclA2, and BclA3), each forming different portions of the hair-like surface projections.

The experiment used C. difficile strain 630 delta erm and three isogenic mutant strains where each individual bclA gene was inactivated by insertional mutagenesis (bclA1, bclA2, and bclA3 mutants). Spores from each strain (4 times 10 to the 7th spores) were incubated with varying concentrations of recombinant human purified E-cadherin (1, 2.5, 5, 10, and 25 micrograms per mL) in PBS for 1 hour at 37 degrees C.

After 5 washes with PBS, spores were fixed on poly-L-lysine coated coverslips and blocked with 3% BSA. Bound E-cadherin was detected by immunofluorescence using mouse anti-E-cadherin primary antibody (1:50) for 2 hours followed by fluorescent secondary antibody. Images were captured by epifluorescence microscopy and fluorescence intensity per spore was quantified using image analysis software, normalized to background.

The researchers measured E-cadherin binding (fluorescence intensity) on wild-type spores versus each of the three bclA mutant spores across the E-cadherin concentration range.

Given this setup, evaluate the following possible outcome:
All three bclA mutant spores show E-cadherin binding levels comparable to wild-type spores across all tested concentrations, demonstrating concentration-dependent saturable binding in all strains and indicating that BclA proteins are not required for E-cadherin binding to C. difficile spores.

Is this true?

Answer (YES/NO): YES